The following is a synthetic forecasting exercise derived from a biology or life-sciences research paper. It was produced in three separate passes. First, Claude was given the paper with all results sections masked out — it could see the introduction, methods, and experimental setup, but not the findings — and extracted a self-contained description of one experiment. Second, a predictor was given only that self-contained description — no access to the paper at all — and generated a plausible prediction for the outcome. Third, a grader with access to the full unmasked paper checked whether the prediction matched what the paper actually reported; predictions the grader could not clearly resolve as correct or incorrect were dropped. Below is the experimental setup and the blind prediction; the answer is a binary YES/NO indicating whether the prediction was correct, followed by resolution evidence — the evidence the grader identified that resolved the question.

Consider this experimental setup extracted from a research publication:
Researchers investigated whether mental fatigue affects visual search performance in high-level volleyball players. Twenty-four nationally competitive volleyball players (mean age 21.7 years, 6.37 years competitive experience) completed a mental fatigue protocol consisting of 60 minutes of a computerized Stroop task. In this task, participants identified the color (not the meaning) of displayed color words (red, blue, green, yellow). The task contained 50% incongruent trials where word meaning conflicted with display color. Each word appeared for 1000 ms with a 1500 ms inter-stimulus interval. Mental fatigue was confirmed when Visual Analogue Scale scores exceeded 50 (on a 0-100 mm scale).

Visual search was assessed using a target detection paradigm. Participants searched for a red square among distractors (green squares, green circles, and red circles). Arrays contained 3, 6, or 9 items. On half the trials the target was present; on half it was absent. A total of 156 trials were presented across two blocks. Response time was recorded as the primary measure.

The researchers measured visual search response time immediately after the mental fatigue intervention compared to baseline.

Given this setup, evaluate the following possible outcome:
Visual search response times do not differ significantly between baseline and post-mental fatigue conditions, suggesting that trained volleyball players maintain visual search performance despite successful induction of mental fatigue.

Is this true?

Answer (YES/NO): NO